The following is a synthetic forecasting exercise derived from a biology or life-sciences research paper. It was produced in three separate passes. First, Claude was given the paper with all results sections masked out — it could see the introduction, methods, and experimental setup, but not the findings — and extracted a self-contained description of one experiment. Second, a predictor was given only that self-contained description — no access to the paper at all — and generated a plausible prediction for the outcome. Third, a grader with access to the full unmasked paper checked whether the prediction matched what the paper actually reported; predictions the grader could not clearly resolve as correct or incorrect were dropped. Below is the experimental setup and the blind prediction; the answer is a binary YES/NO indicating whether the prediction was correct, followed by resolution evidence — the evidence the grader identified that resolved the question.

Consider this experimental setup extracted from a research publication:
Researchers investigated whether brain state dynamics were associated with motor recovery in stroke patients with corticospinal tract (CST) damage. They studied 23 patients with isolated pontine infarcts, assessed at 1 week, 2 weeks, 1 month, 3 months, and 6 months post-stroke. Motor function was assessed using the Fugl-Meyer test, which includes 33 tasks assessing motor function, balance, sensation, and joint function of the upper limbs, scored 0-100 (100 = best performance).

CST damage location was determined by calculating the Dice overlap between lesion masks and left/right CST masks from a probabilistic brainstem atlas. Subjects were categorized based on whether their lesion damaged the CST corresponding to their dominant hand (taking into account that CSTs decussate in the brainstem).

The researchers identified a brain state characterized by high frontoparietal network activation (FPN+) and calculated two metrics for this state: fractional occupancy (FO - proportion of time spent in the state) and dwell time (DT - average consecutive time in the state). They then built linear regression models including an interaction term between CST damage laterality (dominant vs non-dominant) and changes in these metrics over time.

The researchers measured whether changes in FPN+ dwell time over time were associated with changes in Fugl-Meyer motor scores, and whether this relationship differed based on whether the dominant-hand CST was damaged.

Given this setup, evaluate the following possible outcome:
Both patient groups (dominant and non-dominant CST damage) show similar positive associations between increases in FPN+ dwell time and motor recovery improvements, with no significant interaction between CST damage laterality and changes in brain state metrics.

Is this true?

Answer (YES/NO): NO